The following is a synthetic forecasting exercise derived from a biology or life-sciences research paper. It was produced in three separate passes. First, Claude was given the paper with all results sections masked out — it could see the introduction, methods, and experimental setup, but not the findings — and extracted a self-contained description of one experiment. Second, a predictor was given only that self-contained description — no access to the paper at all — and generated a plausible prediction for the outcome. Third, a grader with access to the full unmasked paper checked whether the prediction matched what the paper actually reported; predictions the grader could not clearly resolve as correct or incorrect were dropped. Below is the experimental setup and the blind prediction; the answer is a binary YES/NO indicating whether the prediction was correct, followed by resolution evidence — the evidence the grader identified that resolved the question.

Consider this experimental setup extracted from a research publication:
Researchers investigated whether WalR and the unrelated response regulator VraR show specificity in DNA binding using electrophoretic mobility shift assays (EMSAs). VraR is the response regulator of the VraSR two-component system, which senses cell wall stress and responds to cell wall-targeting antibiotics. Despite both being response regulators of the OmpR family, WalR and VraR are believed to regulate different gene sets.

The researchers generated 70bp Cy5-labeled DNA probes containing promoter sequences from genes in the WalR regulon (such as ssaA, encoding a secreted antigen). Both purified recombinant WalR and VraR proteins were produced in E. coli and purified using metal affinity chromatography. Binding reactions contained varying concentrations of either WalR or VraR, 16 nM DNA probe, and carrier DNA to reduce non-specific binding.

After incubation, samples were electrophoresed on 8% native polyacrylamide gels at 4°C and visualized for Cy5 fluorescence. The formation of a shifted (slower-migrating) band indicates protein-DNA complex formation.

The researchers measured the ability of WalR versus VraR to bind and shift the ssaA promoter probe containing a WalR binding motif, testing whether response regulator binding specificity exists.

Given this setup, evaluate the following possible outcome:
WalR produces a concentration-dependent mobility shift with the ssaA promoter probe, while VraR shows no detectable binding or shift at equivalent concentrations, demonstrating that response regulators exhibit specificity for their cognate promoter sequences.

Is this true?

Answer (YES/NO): NO